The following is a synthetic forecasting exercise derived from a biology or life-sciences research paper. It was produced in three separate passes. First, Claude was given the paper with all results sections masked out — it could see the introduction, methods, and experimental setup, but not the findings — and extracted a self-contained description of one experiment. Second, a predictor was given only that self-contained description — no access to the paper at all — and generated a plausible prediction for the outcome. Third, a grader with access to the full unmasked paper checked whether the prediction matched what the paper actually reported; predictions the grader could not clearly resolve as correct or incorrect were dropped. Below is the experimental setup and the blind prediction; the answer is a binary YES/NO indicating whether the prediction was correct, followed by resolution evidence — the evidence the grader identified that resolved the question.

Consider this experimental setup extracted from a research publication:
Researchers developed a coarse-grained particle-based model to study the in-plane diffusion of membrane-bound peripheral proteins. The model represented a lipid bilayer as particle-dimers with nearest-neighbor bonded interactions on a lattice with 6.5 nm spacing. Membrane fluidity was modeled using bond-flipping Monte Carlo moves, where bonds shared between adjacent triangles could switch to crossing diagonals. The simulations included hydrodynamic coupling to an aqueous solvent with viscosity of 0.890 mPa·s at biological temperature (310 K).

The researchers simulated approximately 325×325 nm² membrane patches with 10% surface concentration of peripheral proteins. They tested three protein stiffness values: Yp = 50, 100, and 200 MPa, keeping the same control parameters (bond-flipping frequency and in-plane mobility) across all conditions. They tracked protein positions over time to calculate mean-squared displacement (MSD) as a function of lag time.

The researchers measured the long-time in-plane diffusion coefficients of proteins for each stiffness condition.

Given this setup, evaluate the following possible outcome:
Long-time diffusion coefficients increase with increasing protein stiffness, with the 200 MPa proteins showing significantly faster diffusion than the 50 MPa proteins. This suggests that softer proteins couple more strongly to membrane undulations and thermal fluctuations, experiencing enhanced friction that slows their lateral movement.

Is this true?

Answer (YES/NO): NO